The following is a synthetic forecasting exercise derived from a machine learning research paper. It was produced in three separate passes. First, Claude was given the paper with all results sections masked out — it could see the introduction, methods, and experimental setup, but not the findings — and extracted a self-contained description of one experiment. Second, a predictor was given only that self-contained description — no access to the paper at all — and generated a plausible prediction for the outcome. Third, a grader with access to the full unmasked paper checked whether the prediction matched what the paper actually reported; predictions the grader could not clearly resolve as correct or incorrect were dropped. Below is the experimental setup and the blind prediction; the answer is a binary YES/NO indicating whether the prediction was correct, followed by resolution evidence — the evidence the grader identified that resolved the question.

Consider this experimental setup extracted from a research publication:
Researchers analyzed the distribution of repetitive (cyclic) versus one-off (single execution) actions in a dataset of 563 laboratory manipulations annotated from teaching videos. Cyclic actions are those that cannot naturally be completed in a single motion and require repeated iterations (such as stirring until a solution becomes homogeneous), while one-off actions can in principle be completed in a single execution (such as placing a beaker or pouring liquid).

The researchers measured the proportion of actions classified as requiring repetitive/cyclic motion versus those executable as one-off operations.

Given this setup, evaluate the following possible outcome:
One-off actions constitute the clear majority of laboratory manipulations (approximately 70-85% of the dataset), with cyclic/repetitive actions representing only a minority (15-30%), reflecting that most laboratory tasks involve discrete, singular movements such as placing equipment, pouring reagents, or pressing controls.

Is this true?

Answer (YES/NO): NO